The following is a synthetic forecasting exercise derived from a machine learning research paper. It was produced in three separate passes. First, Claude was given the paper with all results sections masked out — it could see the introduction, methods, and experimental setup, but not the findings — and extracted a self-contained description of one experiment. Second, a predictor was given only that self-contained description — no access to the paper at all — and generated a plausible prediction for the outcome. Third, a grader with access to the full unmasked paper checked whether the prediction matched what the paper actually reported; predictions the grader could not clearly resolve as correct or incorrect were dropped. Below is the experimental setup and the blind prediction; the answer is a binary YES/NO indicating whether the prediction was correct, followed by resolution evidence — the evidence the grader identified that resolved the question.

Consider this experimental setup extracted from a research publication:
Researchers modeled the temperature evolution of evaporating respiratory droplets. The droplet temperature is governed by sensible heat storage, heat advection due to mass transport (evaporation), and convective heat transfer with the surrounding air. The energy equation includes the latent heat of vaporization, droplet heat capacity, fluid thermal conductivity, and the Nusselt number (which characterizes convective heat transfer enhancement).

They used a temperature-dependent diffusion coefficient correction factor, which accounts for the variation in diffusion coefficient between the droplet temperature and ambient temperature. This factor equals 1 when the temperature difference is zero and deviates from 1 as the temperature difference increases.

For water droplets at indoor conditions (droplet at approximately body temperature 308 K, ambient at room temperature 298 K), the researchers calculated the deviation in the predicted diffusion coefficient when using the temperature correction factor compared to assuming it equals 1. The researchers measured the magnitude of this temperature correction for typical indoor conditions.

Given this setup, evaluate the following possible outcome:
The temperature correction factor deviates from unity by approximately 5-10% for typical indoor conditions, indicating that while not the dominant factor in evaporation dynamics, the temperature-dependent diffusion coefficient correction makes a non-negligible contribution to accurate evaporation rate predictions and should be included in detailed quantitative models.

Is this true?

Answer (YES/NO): NO